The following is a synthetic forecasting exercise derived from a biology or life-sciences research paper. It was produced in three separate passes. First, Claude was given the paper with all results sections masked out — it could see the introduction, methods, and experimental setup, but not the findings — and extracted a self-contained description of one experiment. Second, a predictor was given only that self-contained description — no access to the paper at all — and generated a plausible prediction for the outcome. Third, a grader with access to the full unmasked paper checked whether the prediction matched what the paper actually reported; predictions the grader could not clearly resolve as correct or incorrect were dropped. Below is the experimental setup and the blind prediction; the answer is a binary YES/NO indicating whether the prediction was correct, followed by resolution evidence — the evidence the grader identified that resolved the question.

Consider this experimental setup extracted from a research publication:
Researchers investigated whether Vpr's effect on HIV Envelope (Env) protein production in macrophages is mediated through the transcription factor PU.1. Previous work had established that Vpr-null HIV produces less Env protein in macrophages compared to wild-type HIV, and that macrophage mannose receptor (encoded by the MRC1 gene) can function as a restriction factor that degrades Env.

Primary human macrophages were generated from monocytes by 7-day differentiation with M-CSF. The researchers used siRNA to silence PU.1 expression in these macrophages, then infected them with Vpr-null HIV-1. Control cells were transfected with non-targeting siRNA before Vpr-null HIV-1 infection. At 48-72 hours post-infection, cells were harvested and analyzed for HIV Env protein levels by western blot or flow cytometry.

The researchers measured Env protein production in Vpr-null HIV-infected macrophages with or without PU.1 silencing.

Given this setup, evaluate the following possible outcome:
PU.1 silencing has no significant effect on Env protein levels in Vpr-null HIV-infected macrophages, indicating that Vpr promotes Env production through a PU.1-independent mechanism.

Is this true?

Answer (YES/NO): NO